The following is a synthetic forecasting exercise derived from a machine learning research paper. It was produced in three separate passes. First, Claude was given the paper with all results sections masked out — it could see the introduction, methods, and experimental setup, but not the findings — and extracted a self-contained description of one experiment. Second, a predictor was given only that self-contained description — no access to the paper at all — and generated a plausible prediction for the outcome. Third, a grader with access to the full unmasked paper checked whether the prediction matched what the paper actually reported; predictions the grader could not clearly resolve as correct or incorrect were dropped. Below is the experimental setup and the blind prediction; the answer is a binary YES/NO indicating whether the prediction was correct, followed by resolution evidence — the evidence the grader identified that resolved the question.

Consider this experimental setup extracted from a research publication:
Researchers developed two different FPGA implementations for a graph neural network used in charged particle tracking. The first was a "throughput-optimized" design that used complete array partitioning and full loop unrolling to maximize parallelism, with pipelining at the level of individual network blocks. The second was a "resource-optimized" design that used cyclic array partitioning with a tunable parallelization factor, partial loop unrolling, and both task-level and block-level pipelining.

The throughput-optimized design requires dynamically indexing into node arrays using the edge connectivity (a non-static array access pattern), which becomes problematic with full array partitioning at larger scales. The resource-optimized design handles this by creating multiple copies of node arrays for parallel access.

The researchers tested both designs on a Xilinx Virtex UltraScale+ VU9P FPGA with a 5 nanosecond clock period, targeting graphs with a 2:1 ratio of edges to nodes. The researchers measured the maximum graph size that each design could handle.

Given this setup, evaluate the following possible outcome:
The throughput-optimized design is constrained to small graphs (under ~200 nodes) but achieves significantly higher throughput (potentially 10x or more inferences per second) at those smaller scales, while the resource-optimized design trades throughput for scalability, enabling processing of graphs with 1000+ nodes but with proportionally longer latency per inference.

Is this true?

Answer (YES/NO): YES